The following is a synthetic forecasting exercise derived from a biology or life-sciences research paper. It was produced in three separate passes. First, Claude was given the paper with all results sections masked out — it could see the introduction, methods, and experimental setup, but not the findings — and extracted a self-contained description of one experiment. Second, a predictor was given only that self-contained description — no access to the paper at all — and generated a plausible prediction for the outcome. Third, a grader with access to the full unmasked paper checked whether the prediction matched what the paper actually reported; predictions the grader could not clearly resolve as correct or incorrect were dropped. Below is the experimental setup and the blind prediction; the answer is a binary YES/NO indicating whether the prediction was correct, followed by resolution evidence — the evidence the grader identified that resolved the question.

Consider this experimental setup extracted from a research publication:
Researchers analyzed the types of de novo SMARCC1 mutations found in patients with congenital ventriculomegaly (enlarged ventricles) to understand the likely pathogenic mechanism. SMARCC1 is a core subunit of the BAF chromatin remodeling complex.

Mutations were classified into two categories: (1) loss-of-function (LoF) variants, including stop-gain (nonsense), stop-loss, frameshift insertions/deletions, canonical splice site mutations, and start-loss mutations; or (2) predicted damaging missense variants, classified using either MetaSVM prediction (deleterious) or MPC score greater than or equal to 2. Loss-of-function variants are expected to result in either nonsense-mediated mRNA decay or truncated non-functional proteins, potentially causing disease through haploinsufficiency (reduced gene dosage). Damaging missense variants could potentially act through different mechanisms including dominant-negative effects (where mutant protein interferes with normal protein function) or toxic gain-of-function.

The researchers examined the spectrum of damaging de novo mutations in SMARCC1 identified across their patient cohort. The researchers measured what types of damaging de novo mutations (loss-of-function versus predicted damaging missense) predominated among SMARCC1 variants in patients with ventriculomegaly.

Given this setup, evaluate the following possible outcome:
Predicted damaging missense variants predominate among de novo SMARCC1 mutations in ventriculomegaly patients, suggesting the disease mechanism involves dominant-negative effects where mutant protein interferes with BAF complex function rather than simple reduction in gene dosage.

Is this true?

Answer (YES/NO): NO